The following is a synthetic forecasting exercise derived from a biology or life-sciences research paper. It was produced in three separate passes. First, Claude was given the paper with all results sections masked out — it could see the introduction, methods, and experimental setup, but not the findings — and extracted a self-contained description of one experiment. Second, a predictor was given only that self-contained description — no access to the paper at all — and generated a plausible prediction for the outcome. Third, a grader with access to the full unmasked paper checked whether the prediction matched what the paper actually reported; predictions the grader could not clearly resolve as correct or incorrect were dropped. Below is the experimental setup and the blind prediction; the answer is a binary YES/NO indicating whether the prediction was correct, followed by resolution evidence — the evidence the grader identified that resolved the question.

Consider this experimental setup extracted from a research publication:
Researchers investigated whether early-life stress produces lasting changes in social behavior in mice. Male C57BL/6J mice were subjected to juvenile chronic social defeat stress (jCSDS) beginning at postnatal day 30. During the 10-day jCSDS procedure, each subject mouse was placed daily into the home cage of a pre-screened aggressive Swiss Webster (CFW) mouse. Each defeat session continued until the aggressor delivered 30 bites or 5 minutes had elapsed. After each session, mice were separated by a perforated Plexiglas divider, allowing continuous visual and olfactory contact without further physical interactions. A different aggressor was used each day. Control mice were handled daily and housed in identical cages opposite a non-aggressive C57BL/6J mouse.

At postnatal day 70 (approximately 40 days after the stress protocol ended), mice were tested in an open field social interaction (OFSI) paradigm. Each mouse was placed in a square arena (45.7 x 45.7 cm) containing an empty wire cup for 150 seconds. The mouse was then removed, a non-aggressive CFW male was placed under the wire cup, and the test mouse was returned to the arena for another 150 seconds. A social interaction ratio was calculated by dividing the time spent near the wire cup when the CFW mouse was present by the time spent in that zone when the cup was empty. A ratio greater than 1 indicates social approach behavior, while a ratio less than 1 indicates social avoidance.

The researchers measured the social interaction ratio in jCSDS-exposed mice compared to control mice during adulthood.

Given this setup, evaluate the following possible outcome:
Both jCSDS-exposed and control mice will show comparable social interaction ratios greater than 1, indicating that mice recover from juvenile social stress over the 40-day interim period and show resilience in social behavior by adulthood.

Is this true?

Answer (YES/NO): NO